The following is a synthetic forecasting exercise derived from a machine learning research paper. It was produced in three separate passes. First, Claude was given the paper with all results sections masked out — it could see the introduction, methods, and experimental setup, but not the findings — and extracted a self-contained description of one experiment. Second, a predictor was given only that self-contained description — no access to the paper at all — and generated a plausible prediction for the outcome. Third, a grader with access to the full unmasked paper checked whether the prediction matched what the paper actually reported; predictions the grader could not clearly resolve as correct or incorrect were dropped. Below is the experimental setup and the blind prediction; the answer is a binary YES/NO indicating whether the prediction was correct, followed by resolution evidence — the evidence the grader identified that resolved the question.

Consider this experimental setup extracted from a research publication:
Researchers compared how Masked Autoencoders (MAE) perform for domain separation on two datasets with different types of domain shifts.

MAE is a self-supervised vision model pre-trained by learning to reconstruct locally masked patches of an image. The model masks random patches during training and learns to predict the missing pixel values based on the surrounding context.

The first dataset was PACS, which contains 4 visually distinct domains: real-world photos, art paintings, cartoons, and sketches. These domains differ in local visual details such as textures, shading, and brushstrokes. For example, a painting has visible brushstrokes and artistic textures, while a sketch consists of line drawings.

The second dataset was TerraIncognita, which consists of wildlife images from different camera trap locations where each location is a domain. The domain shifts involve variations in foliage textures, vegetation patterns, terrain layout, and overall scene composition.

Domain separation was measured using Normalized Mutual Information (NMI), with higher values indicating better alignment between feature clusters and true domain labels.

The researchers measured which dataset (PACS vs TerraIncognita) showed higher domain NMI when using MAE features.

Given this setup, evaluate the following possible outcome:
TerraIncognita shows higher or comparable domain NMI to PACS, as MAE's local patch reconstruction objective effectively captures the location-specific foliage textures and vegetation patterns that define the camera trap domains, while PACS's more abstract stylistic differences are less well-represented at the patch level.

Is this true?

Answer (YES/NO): NO